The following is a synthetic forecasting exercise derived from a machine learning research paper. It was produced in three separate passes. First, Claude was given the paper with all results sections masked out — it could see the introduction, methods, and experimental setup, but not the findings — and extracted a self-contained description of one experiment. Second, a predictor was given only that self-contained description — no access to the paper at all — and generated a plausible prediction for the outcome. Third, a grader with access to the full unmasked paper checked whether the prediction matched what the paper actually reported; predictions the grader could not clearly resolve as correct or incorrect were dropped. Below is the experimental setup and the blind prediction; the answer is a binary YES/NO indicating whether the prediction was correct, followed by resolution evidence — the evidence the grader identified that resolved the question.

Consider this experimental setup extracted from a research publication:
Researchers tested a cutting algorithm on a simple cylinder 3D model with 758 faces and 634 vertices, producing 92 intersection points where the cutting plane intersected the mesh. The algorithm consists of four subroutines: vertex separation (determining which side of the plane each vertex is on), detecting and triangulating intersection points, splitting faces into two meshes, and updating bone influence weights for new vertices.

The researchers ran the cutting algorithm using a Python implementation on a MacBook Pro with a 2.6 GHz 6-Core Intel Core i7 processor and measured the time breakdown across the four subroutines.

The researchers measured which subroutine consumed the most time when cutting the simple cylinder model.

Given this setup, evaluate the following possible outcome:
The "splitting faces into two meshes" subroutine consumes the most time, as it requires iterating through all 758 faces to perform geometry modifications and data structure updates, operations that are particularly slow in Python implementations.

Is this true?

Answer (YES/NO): NO